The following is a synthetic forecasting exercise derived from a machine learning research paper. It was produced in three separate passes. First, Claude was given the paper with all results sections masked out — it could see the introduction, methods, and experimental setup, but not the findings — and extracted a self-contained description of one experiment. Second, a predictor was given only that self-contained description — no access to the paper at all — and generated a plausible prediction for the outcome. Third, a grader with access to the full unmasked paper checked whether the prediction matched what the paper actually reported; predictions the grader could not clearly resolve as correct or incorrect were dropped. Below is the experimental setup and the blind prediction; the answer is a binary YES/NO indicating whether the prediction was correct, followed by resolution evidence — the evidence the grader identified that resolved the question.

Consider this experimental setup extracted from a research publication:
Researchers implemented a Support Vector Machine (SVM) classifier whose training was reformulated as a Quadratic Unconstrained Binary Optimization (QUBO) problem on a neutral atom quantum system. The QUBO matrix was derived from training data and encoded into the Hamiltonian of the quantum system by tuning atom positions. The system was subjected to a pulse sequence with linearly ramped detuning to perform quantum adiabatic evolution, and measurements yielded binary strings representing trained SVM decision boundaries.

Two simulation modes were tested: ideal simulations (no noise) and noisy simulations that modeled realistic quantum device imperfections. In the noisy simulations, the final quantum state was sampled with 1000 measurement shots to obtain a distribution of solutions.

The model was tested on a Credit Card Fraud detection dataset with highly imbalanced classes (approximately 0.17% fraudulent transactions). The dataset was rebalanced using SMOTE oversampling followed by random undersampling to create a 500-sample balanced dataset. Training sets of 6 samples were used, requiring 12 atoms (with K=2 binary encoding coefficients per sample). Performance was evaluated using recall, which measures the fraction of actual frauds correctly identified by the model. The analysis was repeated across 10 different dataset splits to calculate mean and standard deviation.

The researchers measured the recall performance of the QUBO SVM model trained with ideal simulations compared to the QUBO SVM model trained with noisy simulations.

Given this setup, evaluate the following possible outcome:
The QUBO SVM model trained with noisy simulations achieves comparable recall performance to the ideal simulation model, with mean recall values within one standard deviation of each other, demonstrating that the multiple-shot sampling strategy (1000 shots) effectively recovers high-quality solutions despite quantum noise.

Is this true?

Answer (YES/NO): YES